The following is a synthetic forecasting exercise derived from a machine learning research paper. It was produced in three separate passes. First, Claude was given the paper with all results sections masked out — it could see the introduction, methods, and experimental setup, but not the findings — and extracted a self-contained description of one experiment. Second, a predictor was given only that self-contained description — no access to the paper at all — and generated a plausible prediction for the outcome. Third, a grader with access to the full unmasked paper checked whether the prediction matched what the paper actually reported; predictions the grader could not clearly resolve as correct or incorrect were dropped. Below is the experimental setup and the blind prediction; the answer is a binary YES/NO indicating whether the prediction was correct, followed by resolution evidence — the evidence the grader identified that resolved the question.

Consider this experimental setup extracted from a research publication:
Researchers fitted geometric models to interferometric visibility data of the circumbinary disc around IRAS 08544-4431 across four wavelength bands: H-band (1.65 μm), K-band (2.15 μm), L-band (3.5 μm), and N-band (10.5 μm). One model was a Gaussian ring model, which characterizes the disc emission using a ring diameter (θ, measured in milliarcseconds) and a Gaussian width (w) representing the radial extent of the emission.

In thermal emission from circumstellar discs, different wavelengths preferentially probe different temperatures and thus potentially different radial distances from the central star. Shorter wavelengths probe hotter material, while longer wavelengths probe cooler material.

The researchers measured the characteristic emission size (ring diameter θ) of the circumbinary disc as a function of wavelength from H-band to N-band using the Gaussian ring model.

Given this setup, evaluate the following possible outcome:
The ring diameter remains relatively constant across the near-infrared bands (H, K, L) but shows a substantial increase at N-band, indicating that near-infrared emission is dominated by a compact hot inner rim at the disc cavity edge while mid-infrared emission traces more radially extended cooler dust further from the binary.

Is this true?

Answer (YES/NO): NO